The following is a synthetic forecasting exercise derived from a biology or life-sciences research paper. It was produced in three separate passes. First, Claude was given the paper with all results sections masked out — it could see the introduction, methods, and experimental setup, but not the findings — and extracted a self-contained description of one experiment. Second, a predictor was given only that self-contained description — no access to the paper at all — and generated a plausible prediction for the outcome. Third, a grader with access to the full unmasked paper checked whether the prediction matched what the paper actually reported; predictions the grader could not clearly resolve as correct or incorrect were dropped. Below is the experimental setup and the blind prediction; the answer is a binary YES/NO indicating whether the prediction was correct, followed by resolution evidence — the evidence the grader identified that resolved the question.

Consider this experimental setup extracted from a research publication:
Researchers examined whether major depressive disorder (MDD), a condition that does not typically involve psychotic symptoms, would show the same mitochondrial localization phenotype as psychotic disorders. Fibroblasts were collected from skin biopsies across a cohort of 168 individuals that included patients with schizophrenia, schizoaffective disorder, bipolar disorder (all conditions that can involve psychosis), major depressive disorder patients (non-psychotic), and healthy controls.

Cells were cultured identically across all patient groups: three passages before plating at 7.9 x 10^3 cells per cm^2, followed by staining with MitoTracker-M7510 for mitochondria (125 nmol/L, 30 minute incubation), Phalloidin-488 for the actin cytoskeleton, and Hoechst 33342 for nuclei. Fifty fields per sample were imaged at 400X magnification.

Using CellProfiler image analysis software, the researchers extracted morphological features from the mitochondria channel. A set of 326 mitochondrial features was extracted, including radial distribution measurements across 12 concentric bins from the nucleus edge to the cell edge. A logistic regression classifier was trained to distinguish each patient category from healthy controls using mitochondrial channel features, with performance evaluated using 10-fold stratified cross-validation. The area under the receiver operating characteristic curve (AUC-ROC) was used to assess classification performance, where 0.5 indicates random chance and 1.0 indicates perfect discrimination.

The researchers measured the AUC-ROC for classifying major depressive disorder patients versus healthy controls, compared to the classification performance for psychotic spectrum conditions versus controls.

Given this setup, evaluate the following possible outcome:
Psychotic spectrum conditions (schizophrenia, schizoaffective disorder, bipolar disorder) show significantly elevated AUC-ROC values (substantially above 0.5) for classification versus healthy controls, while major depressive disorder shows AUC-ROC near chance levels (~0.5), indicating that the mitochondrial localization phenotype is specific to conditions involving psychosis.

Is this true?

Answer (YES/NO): YES